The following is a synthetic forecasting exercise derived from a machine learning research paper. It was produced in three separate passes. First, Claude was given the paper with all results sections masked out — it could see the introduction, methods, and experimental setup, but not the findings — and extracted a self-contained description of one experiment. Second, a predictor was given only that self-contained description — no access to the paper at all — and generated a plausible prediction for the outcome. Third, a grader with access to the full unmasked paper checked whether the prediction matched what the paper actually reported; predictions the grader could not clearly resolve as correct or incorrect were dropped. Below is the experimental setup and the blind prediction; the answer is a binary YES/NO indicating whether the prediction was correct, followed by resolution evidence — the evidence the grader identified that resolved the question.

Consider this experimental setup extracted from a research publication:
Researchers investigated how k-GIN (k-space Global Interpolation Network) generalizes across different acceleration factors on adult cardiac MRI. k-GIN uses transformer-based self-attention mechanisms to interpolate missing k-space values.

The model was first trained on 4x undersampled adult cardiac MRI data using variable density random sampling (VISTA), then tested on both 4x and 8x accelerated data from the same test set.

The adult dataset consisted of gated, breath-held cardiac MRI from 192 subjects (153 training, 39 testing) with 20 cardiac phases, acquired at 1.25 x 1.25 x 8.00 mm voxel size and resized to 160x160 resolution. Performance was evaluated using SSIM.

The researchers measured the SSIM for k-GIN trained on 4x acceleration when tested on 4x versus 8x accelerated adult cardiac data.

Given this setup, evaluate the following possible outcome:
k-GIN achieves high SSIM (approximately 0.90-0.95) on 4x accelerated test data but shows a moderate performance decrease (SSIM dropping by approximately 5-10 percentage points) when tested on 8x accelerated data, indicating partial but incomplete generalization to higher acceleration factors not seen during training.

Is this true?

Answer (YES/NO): NO